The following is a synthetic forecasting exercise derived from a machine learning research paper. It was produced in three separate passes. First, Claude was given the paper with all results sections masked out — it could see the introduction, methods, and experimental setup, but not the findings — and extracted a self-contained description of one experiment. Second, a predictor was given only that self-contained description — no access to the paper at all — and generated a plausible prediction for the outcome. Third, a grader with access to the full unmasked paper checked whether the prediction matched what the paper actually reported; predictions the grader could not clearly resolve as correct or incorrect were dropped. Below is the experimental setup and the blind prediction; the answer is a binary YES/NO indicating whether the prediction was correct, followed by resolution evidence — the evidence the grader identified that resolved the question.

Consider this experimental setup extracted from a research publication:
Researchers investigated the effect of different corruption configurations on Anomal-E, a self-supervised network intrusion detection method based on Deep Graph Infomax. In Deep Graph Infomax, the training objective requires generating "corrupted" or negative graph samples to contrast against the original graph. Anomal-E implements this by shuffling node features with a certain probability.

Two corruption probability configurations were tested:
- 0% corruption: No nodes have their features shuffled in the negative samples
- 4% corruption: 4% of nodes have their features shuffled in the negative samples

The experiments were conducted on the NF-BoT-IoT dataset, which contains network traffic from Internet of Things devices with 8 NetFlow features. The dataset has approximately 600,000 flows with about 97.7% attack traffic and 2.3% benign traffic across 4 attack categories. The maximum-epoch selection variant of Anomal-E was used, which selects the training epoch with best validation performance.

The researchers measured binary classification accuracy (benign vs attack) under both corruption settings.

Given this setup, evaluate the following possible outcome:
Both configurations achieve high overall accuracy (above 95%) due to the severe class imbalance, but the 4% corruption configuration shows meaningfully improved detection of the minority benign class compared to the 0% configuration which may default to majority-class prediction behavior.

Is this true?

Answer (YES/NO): NO